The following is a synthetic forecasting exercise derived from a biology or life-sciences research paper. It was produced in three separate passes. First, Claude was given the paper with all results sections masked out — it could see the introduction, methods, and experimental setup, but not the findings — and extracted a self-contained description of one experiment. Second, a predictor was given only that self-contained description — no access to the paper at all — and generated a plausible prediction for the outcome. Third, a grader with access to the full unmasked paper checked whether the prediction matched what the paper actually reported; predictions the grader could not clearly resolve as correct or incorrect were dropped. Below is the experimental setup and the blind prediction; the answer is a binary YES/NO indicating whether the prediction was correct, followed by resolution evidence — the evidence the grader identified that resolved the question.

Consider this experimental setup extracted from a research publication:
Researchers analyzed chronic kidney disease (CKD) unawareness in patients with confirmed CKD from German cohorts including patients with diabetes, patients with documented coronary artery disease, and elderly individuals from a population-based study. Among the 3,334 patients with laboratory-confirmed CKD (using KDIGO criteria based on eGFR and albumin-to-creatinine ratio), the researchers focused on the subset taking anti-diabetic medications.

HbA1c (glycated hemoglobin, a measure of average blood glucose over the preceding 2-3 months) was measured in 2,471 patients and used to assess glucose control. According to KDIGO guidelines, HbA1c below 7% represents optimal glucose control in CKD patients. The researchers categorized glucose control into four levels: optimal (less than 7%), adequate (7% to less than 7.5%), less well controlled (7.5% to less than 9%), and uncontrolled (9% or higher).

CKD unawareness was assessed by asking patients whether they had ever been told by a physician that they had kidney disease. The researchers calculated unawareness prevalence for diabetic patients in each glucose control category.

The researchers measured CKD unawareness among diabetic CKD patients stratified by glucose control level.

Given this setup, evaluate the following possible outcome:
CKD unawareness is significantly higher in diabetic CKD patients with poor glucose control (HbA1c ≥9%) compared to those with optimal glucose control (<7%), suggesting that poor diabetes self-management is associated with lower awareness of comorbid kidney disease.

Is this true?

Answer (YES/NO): NO